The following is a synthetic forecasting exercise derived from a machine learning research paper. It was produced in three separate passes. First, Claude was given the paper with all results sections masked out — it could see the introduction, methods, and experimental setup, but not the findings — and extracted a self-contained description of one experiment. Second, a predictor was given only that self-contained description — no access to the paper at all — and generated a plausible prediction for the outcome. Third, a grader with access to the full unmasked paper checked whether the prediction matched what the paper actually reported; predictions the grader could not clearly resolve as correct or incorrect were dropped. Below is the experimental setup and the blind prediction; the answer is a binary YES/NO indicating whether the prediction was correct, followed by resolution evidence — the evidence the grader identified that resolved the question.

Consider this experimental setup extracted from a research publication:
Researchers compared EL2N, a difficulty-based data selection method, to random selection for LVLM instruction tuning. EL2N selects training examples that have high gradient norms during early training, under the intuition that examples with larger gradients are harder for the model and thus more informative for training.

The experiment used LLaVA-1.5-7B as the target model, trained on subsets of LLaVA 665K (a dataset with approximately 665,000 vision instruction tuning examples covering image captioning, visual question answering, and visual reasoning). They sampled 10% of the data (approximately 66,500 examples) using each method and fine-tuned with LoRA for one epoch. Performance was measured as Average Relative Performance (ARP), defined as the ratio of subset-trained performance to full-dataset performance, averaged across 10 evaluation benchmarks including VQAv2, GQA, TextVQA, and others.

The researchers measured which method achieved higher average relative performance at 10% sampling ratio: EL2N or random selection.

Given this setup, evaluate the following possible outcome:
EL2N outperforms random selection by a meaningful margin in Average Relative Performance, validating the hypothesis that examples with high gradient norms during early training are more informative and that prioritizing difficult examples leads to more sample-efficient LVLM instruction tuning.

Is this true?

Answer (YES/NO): NO